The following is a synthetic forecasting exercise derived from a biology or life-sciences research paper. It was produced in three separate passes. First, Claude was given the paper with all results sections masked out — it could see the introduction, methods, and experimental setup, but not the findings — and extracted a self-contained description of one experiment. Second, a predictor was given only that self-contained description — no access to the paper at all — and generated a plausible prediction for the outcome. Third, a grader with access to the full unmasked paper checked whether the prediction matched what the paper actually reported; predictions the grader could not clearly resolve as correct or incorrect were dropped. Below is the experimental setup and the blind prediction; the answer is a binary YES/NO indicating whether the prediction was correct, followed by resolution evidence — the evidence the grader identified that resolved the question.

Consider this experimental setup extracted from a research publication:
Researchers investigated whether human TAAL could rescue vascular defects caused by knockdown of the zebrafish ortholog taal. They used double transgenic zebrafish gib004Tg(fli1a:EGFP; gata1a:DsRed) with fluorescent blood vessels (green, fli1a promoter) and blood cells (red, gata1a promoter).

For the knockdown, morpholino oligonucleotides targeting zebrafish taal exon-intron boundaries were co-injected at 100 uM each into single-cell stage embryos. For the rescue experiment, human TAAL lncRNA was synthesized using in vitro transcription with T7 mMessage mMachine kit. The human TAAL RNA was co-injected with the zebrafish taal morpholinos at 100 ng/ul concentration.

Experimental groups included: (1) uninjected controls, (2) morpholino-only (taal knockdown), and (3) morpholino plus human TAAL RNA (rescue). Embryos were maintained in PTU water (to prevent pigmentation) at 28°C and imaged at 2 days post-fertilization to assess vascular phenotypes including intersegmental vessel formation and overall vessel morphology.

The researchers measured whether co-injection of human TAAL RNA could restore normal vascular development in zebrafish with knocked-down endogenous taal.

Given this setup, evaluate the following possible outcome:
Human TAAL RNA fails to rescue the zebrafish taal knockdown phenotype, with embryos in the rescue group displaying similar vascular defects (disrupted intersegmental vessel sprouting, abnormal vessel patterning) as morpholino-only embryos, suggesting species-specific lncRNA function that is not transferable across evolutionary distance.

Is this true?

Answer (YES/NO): NO